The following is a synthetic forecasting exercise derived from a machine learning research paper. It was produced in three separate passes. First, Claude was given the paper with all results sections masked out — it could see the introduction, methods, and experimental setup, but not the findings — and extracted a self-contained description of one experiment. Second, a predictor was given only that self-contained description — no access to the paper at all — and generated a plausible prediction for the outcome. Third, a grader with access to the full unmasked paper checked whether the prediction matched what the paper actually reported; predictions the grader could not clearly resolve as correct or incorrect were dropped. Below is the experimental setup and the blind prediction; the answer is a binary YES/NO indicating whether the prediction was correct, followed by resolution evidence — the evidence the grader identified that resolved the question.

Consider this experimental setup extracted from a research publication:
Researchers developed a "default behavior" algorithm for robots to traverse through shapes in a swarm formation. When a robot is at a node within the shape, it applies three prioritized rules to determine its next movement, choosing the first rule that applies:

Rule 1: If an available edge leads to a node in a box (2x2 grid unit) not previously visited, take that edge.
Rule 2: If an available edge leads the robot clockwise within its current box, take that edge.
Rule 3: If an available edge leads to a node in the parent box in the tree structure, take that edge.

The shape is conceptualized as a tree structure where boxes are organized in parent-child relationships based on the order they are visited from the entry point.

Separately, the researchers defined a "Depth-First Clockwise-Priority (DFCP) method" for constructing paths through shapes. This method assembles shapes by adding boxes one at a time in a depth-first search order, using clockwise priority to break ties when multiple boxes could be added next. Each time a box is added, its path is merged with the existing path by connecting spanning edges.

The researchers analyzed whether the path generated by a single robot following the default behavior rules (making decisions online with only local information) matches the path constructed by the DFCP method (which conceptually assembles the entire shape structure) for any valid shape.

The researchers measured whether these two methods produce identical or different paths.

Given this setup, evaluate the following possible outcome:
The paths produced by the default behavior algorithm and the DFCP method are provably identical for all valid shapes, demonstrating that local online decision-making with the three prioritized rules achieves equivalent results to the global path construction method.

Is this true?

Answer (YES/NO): YES